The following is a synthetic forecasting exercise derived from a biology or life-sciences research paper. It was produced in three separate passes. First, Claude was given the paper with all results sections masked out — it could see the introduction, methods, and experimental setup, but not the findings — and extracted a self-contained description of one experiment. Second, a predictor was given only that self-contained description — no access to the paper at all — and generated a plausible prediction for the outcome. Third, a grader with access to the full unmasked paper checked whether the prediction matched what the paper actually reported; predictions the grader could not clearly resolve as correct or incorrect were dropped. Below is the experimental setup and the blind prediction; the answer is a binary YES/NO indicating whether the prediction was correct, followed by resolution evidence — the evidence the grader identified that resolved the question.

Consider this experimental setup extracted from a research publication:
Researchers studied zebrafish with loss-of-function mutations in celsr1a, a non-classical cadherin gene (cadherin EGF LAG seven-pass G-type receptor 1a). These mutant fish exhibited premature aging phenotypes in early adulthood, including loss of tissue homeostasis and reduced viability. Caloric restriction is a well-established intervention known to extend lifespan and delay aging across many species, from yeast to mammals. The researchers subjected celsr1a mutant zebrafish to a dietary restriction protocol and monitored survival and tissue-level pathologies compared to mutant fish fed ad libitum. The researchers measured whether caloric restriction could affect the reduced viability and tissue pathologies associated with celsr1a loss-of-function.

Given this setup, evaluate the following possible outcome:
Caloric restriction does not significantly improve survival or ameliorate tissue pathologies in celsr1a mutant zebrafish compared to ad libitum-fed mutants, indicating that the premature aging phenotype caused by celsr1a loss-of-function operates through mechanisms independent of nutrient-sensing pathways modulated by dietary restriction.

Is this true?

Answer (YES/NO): NO